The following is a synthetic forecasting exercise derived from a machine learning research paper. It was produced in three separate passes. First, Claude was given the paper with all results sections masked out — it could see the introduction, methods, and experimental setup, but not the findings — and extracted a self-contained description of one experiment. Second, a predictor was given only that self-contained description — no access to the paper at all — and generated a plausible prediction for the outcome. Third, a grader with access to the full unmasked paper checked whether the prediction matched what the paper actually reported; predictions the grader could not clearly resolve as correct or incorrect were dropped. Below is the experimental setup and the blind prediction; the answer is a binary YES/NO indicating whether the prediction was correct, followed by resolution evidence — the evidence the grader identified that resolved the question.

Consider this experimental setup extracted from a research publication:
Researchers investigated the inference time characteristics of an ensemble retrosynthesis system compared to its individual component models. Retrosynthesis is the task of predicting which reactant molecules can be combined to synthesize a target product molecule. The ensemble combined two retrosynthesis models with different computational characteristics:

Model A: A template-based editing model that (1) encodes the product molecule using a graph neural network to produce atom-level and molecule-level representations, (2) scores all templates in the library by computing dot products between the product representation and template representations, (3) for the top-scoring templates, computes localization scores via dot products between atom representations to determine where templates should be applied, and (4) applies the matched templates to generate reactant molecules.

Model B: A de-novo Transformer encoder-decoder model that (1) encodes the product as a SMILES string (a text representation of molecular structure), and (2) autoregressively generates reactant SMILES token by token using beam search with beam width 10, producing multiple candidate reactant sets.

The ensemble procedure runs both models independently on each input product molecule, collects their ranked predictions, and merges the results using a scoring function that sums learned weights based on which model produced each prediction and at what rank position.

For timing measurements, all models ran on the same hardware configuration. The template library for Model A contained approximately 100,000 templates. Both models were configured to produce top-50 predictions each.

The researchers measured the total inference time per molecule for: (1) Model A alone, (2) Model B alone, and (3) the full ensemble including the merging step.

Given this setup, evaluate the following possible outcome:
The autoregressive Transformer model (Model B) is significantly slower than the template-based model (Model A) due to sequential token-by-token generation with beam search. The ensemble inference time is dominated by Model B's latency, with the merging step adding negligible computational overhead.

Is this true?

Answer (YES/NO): YES